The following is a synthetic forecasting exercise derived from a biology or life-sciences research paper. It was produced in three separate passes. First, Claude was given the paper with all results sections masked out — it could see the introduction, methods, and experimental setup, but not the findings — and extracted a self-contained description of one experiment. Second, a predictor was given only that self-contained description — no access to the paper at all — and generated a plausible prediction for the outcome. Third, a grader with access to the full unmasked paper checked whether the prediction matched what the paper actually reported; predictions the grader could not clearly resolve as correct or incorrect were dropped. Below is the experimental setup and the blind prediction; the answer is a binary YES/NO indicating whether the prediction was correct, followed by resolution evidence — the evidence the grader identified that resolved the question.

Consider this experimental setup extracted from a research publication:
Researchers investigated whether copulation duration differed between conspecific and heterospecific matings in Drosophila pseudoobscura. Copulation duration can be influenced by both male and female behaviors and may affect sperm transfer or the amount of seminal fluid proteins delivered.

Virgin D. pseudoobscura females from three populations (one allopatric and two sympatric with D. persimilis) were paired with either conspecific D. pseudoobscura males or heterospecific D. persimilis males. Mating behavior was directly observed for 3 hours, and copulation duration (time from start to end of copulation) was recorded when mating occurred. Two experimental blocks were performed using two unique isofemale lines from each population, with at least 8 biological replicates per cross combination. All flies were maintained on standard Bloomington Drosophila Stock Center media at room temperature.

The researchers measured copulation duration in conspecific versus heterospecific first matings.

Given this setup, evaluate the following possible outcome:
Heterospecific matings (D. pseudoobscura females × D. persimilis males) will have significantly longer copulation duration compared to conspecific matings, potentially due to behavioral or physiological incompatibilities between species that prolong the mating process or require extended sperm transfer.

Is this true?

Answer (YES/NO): NO